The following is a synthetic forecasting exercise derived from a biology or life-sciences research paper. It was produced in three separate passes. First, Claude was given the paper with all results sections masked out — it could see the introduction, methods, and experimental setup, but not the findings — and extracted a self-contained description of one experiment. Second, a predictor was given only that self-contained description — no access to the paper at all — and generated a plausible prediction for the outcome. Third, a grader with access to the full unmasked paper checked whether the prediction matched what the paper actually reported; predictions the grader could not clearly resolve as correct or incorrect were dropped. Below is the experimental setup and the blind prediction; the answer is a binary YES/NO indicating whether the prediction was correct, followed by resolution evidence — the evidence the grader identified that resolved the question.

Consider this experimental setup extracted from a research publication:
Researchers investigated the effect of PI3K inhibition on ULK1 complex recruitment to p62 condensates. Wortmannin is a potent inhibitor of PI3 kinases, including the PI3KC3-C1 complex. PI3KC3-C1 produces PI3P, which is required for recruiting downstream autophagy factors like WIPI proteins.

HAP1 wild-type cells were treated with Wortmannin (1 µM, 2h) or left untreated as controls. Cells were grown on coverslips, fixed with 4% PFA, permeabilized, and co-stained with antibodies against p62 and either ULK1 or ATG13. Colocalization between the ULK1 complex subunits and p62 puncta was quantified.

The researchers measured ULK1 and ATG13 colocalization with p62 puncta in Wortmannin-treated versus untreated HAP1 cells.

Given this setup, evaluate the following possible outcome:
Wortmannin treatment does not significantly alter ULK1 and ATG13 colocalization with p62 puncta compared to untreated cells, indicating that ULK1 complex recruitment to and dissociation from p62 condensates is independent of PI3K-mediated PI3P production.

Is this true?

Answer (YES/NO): NO